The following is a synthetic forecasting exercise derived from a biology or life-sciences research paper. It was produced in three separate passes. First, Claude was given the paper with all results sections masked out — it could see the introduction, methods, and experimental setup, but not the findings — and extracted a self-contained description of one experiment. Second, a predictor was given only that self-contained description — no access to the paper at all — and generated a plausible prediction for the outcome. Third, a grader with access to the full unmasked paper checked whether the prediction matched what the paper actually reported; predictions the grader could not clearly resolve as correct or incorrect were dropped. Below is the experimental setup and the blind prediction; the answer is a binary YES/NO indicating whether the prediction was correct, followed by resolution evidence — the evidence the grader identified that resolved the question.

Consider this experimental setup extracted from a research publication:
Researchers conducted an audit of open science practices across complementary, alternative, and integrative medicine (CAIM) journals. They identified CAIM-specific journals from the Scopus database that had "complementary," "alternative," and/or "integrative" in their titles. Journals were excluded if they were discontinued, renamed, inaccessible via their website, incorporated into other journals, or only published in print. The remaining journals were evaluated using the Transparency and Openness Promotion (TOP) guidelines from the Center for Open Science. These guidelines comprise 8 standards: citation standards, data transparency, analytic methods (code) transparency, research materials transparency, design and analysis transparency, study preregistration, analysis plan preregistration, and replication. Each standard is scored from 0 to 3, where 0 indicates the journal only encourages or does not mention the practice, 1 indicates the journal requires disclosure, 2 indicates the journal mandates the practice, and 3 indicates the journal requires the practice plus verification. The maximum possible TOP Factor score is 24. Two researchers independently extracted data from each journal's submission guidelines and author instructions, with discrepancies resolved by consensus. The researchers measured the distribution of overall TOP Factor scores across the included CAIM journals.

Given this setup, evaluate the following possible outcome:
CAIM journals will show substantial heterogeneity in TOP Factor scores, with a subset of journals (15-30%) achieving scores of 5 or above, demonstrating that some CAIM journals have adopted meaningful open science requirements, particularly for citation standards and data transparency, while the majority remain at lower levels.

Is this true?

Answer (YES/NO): NO